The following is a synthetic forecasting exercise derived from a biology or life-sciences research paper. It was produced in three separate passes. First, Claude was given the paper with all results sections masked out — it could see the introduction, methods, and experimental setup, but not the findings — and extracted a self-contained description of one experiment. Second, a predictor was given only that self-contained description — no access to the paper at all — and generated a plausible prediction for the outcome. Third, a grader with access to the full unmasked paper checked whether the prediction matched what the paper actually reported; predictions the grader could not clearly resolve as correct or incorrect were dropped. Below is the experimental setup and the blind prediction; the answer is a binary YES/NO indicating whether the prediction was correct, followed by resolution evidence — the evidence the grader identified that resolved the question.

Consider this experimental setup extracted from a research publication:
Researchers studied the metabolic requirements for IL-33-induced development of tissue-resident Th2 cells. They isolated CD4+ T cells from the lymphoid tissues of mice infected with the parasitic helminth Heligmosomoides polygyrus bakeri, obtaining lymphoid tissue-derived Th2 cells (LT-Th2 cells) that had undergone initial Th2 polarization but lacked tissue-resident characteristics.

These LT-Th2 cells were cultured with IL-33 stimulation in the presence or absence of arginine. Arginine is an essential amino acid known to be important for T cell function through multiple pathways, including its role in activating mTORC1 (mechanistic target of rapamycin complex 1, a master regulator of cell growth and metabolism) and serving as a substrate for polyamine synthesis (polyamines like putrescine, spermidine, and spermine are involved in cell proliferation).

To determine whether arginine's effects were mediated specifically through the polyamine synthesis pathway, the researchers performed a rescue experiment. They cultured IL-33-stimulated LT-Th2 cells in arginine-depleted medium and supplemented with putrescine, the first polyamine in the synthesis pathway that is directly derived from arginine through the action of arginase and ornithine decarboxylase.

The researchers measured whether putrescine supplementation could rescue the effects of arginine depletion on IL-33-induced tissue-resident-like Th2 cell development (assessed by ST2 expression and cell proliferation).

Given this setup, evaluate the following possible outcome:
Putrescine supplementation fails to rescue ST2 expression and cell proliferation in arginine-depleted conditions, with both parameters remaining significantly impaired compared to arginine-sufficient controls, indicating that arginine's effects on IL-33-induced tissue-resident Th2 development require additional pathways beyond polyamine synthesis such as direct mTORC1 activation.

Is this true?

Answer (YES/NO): YES